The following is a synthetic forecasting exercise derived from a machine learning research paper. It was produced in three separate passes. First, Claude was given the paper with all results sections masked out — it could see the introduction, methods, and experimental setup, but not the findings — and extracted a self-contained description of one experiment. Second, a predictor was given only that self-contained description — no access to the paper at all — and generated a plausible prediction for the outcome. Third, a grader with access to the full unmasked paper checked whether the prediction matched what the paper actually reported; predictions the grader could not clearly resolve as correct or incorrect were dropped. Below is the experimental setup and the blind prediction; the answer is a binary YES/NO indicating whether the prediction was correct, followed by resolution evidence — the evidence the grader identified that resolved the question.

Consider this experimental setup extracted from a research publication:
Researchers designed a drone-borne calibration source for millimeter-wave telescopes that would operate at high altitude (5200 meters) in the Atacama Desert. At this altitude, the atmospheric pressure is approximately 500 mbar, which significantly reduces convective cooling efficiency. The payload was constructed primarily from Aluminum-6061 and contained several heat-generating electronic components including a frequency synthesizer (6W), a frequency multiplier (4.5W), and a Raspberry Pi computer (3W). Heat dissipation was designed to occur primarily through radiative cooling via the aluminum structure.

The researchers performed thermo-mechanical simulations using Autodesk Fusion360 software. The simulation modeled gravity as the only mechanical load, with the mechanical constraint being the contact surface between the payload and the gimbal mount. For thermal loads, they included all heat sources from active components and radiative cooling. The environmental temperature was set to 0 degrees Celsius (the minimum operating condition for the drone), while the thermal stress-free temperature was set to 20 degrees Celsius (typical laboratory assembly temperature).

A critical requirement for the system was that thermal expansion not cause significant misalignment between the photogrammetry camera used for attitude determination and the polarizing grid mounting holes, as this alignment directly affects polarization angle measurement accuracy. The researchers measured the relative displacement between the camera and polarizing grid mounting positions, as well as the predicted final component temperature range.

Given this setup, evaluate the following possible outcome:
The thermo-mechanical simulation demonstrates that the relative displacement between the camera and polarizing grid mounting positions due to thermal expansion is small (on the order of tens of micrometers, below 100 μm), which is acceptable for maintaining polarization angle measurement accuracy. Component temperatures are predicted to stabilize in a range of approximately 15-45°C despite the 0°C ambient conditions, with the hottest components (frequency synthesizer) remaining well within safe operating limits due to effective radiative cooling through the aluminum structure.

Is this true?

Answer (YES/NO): NO